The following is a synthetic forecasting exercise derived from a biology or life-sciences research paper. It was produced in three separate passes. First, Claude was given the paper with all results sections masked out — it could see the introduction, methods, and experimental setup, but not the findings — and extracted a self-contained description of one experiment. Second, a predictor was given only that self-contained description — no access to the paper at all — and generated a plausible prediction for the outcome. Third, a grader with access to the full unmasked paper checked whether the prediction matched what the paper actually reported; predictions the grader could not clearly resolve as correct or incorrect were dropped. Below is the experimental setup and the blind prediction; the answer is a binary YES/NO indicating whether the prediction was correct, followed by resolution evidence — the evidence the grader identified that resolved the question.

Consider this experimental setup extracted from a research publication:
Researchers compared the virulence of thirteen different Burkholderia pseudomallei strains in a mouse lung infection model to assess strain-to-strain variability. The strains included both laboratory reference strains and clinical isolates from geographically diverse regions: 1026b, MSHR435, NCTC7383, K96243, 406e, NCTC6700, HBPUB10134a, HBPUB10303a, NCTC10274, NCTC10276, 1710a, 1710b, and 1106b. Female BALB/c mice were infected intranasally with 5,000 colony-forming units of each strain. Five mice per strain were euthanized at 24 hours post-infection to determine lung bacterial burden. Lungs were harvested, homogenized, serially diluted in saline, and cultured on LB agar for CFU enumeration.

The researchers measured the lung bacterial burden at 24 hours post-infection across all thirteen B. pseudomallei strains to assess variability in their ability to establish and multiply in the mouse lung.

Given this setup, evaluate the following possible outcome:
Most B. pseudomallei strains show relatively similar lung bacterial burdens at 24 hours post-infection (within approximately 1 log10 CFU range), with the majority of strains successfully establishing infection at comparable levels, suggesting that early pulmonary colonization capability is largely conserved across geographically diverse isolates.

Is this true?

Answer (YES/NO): NO